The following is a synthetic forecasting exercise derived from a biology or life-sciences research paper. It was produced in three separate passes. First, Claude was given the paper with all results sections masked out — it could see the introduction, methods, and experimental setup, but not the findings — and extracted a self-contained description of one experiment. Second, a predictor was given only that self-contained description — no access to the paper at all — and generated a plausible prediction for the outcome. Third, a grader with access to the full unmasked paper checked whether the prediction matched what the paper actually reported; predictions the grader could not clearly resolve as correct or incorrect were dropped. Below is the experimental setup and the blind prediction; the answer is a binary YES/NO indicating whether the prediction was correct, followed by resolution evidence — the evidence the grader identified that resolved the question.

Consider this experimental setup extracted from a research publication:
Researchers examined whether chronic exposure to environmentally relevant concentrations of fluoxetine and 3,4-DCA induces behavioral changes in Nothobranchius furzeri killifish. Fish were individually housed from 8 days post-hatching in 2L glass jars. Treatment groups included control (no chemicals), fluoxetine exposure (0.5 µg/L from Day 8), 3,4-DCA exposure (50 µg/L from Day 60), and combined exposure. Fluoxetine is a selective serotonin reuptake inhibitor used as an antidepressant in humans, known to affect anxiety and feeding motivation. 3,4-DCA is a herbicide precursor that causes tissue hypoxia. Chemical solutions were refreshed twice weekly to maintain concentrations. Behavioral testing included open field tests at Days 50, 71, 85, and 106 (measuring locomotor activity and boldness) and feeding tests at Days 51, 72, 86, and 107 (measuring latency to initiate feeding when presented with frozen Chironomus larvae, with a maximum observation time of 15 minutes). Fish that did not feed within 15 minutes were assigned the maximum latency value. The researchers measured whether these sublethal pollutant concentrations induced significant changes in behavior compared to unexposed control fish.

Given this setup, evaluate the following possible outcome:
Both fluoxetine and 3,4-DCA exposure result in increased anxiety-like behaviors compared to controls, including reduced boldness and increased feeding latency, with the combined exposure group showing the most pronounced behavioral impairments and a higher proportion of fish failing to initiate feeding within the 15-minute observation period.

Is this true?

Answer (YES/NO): NO